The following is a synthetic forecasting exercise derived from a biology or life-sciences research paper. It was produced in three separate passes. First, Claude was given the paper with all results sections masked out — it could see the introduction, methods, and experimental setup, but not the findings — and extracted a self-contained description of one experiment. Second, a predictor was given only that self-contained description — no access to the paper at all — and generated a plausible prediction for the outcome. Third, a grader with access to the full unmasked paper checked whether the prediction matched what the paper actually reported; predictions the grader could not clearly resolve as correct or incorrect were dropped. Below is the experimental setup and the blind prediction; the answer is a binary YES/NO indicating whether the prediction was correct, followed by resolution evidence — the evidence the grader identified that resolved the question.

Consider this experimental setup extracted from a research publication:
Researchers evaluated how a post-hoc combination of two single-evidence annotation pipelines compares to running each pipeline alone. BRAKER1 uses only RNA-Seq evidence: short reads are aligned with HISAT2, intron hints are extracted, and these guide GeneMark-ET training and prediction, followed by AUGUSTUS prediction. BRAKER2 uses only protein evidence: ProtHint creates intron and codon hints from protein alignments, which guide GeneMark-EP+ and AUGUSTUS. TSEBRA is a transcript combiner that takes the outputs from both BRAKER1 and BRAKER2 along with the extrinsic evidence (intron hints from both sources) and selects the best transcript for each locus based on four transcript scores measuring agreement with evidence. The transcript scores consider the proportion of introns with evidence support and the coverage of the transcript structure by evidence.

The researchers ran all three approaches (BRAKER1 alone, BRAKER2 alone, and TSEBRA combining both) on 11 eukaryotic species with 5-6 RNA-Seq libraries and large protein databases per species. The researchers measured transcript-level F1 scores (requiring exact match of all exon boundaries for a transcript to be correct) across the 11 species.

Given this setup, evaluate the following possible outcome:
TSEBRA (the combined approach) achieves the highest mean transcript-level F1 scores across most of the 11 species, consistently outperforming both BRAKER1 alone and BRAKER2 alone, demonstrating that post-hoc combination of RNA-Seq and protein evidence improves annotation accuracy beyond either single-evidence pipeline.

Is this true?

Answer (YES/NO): YES